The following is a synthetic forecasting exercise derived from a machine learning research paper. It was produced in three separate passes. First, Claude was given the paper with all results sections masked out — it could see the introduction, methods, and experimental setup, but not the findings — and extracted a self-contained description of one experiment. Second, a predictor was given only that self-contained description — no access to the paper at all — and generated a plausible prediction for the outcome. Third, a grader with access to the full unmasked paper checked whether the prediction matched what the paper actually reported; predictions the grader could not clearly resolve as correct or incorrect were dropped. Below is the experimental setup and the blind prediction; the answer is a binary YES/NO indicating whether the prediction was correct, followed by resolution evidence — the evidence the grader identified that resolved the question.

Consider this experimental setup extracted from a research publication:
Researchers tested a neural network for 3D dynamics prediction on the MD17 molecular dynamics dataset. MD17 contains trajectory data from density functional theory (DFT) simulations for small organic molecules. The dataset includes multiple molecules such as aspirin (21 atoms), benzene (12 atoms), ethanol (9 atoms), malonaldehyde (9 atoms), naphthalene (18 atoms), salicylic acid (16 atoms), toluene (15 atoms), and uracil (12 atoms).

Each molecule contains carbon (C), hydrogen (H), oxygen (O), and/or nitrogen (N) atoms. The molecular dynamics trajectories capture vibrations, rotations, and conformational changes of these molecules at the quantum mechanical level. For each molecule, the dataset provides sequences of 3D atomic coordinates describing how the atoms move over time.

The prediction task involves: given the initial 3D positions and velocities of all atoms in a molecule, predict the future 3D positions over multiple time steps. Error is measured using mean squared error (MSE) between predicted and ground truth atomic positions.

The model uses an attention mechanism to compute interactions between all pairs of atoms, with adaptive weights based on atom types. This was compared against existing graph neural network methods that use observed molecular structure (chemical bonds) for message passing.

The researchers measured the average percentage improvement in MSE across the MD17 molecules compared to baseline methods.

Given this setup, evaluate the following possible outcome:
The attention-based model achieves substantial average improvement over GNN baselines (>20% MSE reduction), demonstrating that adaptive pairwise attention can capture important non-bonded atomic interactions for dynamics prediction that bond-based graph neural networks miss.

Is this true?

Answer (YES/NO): NO